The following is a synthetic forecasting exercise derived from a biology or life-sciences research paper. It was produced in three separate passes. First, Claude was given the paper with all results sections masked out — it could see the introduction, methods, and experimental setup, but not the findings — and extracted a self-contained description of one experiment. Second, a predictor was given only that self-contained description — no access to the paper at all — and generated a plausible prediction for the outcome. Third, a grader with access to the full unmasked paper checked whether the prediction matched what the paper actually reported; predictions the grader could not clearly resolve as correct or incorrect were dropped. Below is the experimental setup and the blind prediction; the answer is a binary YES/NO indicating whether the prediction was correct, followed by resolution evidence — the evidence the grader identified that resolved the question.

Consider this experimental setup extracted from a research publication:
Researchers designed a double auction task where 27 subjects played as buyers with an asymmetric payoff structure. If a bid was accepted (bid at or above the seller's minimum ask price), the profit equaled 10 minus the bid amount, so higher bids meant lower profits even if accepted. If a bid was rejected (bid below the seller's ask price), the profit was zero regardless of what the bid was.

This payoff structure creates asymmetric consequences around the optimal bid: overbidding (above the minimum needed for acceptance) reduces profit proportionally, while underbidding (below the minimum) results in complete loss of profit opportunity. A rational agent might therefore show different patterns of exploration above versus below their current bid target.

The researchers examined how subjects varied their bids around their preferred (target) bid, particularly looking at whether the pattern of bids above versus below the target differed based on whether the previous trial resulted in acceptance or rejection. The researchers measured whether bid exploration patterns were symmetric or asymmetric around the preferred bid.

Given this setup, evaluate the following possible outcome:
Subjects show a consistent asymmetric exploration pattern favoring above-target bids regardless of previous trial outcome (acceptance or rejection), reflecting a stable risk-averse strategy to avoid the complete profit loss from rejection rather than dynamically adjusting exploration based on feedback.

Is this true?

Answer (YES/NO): NO